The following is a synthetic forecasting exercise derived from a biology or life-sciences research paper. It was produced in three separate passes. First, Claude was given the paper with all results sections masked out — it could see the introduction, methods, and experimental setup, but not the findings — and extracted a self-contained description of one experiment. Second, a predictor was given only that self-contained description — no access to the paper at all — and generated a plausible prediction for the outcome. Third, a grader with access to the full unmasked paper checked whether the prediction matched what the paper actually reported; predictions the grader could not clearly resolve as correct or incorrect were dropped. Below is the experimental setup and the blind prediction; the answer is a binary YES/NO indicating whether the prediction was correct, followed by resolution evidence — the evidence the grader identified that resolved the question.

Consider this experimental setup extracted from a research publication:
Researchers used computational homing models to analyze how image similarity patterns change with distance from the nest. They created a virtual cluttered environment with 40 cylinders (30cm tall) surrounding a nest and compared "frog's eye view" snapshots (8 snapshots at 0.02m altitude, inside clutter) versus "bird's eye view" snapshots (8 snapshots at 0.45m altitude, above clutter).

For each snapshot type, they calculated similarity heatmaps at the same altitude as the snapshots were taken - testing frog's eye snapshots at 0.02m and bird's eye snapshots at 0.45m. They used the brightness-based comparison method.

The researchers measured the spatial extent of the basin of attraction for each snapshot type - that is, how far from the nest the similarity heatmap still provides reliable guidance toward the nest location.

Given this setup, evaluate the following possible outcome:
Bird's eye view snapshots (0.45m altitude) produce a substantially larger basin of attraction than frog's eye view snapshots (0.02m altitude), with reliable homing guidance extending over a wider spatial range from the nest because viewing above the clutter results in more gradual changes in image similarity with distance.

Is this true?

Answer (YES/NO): YES